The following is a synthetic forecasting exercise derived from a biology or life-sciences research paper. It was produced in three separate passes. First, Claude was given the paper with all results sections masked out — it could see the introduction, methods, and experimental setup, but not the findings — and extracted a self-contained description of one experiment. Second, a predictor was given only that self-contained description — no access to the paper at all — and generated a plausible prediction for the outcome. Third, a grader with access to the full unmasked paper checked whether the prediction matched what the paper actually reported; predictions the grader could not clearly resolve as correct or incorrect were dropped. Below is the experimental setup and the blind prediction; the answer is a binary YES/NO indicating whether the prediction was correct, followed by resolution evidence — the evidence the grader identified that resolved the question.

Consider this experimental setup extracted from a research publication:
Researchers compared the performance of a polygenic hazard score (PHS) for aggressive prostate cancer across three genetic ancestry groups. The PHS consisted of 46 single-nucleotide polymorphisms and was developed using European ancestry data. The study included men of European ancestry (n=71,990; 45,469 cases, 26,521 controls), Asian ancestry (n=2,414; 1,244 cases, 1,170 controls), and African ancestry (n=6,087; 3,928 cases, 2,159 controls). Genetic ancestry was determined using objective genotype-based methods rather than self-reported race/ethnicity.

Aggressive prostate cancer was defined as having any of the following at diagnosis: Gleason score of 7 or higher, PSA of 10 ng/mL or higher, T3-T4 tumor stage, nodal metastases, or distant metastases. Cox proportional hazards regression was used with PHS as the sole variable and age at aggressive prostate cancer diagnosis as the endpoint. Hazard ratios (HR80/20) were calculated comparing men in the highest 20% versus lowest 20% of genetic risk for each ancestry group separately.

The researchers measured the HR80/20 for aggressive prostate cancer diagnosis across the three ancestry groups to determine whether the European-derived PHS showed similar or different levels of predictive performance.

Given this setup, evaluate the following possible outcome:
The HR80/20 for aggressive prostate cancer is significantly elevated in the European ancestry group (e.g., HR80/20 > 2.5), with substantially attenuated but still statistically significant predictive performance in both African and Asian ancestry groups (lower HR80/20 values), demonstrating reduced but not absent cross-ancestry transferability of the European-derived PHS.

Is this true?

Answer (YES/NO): NO